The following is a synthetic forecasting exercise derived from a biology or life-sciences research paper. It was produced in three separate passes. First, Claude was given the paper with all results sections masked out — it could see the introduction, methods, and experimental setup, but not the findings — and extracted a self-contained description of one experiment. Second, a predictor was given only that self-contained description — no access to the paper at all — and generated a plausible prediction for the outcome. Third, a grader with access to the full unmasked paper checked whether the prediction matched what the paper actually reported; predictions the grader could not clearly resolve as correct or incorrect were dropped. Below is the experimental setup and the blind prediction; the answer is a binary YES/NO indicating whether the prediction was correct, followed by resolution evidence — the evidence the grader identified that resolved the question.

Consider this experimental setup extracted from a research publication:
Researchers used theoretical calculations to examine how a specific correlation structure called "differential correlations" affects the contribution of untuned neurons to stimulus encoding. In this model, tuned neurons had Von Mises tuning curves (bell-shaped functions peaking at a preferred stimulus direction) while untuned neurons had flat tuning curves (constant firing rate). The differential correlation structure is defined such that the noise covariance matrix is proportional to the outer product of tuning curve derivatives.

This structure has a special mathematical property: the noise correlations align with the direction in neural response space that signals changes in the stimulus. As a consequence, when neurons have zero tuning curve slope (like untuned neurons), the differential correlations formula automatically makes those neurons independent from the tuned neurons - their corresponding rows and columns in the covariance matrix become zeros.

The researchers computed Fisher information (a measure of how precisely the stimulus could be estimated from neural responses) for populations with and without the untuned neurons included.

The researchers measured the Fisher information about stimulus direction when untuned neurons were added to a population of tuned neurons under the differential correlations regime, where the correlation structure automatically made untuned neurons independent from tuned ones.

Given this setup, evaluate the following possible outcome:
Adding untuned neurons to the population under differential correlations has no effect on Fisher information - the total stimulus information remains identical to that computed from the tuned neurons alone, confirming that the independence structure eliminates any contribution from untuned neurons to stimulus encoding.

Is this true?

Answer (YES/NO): YES